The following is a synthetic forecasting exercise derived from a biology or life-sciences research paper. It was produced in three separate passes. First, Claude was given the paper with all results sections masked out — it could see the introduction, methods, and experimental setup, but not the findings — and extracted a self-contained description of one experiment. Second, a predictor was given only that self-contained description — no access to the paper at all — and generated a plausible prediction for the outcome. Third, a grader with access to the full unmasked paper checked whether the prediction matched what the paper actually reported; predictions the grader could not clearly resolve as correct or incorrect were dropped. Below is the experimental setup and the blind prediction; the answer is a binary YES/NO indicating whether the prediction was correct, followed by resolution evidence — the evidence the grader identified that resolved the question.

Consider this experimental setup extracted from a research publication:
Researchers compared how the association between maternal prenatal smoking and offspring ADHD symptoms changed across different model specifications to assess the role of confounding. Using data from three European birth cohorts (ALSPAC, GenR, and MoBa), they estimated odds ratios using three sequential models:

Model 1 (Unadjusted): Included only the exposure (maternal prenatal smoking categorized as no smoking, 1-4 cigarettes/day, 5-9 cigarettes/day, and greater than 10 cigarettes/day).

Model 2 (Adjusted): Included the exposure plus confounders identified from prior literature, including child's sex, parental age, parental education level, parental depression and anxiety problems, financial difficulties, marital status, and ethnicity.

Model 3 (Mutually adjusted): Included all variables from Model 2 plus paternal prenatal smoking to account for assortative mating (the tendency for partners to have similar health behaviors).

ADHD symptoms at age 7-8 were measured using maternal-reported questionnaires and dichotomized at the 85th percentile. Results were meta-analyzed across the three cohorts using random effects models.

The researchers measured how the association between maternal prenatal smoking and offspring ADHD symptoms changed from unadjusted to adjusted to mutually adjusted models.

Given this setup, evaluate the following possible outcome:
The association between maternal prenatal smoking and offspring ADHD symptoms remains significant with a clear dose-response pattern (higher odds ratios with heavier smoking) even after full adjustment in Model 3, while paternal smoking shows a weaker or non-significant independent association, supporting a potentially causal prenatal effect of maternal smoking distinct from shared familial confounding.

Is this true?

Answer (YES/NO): NO